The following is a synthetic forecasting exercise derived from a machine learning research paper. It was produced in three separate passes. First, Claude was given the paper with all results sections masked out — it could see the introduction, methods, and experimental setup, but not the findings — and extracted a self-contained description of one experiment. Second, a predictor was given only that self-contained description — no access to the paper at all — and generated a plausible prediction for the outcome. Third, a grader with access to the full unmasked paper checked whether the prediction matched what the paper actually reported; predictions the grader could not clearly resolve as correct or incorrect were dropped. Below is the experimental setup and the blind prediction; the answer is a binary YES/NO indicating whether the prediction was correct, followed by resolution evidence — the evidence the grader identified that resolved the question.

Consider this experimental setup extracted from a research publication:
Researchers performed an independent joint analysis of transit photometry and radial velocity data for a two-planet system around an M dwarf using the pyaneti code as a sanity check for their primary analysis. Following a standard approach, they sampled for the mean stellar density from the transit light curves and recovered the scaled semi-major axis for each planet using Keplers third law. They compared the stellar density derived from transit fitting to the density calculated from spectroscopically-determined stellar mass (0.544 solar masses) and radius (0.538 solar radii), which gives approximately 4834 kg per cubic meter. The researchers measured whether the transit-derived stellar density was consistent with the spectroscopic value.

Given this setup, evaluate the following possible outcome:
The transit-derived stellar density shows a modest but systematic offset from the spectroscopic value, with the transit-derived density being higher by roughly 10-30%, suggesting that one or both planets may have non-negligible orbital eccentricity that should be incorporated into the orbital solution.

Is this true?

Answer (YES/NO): NO